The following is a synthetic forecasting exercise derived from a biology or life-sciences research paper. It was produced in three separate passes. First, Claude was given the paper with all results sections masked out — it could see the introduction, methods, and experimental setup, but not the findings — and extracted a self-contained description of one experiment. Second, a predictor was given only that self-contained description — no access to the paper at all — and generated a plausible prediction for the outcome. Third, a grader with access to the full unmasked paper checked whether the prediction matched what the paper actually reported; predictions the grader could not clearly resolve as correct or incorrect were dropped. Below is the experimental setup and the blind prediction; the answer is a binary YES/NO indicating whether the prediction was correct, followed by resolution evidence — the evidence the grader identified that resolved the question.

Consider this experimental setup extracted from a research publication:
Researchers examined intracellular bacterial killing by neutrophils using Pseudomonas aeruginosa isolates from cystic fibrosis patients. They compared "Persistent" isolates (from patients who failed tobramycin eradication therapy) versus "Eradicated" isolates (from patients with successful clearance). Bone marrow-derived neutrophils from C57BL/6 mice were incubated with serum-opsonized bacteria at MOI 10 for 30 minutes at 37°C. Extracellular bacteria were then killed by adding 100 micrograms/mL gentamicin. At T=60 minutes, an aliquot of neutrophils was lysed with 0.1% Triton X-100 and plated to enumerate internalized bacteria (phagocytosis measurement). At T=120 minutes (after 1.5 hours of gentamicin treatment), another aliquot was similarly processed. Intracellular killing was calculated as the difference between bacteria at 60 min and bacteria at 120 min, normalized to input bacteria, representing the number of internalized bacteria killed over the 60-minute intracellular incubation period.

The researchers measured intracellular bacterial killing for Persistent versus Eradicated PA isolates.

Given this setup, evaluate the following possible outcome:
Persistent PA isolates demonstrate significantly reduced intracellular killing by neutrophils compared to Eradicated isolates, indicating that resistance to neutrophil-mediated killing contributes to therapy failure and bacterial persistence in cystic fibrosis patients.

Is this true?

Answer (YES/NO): YES